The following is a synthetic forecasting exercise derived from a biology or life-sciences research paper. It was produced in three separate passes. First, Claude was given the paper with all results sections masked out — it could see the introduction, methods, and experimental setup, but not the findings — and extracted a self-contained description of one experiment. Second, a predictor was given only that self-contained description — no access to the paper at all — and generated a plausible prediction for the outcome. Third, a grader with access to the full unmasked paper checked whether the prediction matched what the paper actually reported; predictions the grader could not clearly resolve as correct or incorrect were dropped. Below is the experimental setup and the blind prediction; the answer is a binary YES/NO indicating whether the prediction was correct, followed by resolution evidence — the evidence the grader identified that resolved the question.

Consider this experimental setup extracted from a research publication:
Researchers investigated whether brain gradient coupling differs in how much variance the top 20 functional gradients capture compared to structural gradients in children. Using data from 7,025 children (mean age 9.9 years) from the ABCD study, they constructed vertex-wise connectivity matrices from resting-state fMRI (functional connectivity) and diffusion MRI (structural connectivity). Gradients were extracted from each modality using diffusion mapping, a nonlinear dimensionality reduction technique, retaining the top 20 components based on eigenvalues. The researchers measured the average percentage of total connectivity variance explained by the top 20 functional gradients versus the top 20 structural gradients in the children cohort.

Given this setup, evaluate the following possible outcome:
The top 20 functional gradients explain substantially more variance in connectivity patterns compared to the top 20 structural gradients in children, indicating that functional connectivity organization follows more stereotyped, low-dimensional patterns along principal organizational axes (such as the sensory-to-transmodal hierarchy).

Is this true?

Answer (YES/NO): NO